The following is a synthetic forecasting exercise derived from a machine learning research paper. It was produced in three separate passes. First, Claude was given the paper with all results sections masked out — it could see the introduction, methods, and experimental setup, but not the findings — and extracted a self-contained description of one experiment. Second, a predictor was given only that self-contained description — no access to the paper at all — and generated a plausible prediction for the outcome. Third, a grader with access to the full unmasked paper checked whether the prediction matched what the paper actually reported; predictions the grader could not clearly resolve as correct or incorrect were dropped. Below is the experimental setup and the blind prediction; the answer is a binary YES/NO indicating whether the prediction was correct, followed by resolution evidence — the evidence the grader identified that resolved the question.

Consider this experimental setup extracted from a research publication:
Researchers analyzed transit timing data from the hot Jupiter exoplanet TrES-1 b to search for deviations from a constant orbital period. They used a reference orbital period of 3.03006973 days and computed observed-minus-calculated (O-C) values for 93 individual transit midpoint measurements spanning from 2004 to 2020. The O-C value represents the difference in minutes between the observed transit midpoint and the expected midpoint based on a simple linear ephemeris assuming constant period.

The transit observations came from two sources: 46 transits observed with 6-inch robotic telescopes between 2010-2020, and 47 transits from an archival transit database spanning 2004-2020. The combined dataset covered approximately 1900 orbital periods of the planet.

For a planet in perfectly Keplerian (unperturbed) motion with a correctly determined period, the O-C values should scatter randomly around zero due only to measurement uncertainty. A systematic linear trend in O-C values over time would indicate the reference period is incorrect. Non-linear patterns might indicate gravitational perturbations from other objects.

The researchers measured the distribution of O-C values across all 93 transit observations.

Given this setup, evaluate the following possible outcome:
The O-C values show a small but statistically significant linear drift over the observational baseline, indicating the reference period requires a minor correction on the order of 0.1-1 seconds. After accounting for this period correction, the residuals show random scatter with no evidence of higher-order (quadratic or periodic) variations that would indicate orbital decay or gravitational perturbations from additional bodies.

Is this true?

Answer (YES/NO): NO